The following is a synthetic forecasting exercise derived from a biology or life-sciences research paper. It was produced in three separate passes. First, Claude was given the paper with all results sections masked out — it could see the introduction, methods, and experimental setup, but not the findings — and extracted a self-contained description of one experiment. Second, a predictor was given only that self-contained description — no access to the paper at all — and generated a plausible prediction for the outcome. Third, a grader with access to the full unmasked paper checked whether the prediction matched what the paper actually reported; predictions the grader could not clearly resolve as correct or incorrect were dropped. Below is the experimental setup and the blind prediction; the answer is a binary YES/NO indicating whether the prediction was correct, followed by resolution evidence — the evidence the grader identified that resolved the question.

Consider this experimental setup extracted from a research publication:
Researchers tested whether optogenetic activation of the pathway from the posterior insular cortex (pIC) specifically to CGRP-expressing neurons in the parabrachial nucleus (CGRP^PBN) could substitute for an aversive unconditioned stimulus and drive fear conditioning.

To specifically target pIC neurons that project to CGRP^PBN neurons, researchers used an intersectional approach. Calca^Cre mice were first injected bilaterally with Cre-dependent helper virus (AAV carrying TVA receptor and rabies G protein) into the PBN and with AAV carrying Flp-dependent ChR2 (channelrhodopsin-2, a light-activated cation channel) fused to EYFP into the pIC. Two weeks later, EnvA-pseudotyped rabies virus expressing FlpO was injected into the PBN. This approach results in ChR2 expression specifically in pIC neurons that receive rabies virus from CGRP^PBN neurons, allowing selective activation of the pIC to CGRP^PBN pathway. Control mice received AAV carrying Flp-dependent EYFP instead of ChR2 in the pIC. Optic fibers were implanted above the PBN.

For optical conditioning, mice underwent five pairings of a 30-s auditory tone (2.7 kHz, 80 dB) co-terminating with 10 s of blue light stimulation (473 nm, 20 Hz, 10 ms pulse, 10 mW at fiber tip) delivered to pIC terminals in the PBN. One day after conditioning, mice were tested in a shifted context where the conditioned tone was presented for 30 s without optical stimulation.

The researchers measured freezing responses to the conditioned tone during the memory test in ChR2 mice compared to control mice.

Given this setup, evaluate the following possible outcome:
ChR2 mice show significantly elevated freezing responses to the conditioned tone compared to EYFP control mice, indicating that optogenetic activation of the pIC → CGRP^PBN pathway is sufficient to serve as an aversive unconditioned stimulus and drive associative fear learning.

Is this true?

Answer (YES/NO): YES